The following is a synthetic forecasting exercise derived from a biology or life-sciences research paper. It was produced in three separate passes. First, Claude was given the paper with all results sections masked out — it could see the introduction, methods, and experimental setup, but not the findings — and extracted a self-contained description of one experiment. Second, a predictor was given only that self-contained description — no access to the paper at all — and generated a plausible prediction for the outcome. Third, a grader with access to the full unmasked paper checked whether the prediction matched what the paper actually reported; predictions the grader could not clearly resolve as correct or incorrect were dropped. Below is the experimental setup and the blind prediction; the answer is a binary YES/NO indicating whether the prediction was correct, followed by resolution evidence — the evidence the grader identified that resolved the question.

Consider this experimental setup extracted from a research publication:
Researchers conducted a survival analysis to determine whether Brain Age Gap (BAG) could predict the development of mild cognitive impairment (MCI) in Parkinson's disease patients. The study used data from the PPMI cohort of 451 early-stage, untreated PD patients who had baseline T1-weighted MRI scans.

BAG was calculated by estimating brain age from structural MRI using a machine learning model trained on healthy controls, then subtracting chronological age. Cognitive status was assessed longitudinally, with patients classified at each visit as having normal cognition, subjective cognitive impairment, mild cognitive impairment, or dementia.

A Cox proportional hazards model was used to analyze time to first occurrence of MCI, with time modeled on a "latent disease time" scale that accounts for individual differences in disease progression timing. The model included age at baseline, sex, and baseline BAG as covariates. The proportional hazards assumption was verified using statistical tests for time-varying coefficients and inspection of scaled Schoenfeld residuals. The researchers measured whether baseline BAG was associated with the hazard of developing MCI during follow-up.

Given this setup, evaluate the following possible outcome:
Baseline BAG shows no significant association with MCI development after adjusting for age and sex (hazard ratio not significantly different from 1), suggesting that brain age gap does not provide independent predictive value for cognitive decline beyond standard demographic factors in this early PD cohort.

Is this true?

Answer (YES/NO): NO